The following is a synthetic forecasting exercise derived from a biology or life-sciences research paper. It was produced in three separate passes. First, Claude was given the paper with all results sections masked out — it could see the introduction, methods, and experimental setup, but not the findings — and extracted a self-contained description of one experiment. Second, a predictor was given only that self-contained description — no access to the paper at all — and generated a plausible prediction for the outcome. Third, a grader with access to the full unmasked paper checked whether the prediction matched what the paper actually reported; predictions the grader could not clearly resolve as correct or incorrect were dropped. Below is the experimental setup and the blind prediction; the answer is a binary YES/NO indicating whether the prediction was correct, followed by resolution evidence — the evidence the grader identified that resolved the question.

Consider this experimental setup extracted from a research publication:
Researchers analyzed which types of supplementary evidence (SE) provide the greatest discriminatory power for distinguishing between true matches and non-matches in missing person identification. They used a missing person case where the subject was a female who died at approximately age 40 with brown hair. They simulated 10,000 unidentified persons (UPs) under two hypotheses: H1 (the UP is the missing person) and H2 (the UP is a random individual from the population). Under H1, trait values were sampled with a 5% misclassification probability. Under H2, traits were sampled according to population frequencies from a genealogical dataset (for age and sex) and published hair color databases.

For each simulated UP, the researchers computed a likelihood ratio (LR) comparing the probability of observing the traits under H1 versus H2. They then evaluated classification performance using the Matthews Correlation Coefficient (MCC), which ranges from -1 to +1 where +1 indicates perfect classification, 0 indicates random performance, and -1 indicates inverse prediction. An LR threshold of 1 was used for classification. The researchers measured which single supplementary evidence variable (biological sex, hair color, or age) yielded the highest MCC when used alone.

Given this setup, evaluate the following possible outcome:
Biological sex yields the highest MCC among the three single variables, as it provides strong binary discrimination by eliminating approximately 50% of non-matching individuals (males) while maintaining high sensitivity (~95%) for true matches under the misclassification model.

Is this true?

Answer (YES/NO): NO